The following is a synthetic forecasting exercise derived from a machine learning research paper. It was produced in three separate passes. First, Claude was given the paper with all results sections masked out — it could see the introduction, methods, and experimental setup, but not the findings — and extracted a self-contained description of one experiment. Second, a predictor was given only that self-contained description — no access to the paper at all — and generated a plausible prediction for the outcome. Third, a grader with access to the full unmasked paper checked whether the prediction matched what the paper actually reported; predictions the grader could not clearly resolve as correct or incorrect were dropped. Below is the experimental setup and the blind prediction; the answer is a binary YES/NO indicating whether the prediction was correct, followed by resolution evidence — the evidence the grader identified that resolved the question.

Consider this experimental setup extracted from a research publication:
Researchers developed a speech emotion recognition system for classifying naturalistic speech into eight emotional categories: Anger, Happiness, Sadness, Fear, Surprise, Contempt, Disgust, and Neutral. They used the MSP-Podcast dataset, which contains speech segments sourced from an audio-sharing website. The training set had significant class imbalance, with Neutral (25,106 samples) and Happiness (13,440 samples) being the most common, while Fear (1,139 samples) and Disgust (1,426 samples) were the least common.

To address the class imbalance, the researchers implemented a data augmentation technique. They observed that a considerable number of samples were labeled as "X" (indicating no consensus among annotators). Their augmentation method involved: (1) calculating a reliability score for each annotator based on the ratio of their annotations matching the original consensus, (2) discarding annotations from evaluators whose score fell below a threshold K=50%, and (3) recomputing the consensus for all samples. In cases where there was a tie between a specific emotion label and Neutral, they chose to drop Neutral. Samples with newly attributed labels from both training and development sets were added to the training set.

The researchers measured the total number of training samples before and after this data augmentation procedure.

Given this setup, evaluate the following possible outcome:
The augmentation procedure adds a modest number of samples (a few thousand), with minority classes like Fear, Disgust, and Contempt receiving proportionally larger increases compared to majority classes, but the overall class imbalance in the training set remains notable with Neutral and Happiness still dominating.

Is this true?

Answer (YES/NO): YES